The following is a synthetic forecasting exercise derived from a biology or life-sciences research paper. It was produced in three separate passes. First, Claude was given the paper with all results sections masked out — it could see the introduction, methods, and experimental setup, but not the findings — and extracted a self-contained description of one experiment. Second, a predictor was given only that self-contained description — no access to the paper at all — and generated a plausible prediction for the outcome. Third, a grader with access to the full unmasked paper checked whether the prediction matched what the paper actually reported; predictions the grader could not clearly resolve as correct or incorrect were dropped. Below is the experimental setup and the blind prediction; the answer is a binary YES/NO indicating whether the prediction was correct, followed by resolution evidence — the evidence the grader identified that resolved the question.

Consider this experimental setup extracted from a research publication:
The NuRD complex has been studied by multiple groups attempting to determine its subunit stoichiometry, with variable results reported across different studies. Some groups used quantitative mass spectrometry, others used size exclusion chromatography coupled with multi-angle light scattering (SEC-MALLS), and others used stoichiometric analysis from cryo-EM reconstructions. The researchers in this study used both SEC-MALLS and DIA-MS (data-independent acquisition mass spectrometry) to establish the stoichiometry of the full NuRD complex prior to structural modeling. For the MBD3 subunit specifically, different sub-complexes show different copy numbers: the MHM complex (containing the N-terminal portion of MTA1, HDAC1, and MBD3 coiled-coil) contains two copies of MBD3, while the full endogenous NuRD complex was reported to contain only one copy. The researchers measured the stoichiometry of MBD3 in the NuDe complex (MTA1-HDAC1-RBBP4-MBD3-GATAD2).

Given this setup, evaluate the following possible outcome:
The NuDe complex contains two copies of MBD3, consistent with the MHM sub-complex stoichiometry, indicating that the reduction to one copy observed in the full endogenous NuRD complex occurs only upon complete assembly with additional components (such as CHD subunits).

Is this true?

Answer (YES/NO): NO